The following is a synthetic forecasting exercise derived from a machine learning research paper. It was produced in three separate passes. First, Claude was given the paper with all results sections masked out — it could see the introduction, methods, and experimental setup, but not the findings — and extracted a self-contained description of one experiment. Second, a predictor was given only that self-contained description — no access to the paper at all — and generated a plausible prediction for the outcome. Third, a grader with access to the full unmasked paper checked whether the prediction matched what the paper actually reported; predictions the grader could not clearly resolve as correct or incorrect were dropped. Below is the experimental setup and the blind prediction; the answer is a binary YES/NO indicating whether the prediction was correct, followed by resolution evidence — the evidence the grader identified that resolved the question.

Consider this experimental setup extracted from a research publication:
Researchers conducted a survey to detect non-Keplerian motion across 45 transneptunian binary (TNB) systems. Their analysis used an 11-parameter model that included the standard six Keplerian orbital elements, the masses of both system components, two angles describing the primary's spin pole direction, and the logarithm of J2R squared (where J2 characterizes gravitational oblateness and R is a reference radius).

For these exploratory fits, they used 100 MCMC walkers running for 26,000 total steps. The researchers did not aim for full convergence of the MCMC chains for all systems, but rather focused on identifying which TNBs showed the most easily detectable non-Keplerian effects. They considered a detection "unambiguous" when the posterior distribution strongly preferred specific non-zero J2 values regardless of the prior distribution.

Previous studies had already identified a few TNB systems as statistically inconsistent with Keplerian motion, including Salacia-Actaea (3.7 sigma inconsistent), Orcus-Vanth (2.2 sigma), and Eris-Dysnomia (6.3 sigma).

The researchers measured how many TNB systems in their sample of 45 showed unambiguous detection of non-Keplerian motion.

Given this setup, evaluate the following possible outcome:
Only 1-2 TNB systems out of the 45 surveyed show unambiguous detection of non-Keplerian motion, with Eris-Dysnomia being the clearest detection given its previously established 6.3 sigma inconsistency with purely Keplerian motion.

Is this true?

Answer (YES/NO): NO